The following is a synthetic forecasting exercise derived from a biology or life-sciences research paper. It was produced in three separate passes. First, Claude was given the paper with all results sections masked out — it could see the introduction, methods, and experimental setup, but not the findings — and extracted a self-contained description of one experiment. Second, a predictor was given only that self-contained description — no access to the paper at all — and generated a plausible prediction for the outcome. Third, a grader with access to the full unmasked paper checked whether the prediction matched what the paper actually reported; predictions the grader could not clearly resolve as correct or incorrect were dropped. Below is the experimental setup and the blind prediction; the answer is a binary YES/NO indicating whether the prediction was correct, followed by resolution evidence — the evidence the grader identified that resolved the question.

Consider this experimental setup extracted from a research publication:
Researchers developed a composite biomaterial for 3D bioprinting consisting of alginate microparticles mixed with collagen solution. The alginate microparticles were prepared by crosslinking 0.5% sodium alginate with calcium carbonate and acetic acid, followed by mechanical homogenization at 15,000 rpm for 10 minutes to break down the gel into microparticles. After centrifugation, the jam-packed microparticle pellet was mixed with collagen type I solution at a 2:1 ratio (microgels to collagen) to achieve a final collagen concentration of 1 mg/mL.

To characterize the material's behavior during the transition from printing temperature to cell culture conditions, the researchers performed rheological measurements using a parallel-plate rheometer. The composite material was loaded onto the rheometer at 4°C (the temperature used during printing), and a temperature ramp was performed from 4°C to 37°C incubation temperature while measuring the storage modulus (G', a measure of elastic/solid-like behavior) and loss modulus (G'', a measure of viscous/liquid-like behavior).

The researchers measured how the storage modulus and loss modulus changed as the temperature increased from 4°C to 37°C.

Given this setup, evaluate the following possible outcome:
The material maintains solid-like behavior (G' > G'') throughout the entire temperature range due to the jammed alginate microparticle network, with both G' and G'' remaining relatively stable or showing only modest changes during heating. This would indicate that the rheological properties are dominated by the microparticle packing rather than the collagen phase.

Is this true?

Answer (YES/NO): NO